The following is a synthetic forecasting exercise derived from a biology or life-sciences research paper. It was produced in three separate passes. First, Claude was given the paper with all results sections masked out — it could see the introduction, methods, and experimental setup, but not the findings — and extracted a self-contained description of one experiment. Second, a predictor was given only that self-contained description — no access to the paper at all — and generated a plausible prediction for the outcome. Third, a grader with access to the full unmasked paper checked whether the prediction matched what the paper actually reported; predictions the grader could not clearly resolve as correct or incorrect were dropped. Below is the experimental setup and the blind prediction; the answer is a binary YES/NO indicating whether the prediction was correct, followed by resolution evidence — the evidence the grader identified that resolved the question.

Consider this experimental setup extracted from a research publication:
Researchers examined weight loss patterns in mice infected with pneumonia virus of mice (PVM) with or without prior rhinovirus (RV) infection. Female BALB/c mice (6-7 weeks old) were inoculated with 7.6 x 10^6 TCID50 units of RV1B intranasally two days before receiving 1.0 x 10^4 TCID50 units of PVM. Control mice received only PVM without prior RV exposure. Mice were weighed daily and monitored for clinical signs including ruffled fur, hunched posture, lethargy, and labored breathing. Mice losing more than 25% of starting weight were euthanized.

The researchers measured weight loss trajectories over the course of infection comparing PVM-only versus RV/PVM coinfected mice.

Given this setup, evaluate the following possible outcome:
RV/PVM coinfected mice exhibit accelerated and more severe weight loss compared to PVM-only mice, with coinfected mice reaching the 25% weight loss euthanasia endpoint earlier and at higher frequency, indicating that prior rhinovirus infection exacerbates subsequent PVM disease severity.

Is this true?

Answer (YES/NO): NO